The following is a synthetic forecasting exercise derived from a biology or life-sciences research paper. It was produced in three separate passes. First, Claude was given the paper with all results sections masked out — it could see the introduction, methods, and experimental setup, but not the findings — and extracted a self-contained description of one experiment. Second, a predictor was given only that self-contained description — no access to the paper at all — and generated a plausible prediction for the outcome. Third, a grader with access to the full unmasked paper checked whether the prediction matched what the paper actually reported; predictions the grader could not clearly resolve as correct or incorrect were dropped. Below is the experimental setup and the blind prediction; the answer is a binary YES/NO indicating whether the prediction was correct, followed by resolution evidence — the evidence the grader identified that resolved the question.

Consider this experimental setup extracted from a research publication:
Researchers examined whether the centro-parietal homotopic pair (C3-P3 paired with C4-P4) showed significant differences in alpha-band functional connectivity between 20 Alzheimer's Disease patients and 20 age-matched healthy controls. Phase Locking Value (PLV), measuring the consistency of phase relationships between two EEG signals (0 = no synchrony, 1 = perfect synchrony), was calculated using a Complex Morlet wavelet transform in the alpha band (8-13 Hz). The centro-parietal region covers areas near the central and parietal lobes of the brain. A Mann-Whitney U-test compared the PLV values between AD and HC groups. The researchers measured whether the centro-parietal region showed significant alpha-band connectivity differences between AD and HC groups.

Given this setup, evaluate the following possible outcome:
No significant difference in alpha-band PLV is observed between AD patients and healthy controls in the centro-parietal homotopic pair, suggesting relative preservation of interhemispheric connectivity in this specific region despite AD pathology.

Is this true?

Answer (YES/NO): YES